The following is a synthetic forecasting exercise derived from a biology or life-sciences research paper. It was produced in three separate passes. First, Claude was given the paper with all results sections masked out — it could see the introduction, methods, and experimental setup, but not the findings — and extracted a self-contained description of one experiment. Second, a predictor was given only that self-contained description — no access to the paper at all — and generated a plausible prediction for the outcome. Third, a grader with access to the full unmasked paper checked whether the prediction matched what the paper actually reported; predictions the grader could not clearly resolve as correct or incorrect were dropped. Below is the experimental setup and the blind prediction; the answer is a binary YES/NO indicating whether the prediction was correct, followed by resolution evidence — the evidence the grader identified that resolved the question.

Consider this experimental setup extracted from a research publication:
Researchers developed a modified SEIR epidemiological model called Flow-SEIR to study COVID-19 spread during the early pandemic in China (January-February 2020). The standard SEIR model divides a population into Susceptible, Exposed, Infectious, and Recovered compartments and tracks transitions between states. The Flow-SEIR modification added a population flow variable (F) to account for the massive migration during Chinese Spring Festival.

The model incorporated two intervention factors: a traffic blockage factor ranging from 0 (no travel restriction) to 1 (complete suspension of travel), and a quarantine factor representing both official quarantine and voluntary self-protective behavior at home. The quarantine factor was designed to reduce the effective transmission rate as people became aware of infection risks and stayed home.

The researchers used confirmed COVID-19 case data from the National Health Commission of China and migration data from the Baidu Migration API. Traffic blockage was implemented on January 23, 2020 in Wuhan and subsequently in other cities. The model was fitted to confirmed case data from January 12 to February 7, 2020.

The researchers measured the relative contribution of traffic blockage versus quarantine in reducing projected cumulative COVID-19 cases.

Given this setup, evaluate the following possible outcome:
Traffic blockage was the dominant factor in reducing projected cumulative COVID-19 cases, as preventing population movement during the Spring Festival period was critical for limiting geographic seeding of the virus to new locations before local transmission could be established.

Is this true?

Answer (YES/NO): NO